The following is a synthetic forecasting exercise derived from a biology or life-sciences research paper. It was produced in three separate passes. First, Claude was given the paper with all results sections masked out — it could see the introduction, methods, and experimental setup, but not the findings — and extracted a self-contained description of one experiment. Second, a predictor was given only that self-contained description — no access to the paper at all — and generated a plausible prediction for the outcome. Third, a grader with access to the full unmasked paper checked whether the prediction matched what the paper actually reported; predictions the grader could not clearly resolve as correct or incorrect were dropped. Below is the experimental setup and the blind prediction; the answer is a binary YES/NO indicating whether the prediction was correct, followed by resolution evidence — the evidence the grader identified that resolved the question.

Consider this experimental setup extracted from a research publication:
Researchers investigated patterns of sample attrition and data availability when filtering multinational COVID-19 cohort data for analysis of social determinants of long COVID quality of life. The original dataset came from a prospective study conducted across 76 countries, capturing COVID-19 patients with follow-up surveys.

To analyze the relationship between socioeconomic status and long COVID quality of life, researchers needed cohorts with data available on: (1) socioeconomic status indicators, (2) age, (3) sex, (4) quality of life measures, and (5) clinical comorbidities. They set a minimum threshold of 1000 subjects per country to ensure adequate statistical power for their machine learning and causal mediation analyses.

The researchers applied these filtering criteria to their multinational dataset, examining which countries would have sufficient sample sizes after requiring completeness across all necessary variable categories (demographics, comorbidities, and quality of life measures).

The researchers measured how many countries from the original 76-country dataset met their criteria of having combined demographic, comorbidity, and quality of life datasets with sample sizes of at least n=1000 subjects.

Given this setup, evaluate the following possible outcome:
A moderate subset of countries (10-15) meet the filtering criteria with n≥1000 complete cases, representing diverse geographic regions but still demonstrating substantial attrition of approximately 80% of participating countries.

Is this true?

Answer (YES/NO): NO